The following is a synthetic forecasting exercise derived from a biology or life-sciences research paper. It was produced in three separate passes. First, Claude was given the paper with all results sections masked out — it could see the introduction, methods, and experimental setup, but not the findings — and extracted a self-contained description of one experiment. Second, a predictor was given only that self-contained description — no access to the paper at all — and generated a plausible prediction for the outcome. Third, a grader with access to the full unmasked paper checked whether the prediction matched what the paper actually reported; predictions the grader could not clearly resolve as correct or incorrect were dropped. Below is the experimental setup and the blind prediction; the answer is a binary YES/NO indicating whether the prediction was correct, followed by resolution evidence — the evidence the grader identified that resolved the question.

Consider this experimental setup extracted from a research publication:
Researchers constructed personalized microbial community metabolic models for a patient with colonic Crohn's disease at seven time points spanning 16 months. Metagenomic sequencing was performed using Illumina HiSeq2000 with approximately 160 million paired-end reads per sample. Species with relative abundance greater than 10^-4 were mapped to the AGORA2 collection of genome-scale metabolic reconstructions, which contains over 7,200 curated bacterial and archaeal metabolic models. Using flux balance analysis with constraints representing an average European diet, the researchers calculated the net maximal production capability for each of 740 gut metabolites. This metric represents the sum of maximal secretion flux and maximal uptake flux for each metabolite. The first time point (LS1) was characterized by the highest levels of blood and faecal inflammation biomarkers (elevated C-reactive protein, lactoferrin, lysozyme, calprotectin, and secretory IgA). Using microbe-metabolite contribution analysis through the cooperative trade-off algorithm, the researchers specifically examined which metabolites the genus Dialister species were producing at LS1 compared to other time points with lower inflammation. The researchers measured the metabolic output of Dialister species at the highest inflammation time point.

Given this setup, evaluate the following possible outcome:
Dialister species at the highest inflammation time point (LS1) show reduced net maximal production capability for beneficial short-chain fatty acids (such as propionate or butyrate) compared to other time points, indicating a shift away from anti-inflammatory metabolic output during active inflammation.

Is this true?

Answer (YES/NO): NO